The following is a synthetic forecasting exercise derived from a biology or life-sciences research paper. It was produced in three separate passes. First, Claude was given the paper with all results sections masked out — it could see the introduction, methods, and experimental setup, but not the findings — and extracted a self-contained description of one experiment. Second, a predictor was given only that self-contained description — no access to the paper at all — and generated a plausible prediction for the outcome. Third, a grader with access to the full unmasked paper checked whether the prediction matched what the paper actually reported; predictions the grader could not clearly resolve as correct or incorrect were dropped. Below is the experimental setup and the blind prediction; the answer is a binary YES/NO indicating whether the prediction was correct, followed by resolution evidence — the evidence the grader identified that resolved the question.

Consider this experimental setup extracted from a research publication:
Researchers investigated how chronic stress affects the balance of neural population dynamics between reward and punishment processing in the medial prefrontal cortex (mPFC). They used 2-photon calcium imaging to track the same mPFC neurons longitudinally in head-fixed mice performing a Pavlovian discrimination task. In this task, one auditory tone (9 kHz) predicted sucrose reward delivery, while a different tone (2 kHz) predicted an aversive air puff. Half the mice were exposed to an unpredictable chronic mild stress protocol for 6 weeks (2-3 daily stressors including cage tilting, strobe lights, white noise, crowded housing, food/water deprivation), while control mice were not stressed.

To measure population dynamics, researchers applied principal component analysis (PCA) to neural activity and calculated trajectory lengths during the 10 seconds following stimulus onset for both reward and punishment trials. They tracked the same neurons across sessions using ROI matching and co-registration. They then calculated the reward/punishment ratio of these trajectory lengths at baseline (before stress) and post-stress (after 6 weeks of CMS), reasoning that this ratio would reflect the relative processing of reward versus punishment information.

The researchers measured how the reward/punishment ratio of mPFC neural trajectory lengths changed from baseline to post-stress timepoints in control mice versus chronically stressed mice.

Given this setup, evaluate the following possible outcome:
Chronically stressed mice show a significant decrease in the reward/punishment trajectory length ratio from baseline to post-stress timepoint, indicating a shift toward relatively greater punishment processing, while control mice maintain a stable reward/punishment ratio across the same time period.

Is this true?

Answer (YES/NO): NO